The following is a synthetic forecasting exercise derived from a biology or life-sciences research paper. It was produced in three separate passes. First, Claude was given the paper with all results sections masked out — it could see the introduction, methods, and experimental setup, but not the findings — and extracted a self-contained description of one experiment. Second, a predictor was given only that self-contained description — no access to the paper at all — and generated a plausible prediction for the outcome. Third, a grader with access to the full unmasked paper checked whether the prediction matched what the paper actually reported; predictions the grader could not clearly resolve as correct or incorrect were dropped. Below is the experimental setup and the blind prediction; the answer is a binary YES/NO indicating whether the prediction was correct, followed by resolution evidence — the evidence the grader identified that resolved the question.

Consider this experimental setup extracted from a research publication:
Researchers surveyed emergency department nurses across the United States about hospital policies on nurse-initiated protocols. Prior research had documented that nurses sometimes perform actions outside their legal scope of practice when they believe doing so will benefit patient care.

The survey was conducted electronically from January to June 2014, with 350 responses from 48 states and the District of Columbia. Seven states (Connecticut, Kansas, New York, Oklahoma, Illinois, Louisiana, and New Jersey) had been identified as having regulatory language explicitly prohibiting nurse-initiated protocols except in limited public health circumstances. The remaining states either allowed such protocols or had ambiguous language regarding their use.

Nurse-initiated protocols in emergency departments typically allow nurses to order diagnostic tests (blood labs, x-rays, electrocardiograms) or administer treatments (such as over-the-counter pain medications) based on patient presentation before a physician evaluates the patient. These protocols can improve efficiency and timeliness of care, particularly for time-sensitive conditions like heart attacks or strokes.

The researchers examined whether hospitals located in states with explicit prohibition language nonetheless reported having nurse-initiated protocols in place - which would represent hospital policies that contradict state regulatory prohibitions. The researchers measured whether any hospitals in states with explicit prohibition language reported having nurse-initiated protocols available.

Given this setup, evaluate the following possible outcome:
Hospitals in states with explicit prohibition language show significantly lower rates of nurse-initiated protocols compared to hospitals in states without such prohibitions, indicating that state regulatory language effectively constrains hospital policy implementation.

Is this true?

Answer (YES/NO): YES